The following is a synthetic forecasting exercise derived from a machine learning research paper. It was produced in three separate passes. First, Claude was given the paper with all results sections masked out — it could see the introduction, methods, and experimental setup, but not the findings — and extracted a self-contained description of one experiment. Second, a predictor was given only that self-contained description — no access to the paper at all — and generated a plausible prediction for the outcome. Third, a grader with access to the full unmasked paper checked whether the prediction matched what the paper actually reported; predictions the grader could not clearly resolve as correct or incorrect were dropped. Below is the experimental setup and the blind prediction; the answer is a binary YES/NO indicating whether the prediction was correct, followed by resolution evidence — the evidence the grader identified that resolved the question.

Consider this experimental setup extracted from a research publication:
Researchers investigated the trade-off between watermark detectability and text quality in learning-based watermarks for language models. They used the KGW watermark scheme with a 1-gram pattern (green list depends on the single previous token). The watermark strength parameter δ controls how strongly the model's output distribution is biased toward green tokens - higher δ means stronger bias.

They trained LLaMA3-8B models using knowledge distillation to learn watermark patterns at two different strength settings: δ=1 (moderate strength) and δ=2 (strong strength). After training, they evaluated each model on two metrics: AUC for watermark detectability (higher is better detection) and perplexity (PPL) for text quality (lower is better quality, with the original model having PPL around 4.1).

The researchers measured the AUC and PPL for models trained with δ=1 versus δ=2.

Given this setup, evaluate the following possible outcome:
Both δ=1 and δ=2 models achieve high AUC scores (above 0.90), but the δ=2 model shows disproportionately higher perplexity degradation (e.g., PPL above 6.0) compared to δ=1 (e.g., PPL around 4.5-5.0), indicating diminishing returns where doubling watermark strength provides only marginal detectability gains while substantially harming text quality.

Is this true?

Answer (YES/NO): NO